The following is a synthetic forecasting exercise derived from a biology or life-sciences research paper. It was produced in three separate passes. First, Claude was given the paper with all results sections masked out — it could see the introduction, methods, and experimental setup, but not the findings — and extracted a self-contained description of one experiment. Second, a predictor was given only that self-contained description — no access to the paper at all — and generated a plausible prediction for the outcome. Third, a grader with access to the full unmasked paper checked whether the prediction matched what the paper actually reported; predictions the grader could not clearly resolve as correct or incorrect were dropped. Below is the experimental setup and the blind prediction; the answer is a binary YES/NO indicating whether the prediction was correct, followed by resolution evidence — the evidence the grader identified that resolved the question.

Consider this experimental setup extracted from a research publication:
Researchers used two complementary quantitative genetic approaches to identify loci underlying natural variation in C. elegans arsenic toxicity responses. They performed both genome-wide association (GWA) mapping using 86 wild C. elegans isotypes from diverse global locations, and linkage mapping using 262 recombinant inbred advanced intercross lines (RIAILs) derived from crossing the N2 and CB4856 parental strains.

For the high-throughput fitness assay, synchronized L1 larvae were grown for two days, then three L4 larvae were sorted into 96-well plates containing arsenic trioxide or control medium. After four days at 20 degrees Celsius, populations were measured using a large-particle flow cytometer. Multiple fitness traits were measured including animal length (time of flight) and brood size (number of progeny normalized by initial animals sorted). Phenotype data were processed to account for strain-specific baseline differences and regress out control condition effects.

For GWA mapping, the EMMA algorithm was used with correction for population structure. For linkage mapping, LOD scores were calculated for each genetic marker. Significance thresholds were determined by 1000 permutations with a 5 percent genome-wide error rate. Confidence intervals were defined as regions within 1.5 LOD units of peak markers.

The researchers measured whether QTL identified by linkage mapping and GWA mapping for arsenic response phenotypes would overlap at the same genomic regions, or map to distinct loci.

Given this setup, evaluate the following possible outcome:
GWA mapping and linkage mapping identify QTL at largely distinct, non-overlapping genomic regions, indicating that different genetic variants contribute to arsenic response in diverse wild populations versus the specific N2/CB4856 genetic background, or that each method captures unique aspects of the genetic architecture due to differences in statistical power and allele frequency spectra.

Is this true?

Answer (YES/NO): NO